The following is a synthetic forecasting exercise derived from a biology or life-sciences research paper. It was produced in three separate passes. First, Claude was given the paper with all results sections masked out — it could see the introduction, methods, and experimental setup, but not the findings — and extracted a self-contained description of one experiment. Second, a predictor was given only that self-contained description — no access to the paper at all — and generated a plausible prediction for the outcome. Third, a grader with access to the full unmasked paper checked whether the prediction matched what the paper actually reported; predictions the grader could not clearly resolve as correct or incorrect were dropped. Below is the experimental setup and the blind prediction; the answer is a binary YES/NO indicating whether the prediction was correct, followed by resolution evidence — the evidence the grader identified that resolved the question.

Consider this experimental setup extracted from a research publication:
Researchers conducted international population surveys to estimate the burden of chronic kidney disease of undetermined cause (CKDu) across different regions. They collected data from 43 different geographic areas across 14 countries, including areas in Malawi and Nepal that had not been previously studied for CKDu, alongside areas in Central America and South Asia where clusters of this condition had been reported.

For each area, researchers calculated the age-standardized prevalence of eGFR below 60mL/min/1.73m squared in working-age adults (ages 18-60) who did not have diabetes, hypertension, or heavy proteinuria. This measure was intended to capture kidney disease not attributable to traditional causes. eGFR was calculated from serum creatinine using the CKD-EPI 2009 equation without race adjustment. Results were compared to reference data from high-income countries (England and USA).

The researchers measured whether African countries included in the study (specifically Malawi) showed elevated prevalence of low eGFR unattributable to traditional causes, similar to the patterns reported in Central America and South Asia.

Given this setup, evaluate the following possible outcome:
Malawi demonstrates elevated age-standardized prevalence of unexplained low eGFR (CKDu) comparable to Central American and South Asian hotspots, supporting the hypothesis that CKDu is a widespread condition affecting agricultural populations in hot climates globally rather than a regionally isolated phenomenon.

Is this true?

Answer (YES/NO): NO